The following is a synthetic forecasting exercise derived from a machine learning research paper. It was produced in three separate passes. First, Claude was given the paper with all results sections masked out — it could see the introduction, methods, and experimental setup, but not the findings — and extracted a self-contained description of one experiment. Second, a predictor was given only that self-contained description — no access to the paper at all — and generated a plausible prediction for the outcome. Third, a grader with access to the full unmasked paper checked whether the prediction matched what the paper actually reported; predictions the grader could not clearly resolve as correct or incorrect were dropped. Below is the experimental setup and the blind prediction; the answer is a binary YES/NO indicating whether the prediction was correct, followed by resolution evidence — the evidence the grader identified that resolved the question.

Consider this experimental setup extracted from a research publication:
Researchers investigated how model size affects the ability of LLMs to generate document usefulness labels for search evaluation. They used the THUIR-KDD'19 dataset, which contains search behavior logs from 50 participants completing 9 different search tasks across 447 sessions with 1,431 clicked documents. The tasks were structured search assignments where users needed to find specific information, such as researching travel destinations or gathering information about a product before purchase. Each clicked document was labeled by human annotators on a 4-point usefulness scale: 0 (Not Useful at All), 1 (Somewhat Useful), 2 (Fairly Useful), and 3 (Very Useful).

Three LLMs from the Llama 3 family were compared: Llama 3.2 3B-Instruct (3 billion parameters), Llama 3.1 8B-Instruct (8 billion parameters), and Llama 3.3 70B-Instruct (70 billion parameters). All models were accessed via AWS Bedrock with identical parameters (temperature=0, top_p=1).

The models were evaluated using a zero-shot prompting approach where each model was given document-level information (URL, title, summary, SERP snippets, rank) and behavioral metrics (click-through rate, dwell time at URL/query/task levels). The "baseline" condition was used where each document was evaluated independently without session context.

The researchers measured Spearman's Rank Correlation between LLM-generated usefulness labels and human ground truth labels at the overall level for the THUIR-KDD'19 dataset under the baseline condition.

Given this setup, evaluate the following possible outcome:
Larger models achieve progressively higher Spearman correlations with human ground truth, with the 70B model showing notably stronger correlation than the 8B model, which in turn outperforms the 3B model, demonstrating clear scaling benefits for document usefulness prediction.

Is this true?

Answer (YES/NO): YES